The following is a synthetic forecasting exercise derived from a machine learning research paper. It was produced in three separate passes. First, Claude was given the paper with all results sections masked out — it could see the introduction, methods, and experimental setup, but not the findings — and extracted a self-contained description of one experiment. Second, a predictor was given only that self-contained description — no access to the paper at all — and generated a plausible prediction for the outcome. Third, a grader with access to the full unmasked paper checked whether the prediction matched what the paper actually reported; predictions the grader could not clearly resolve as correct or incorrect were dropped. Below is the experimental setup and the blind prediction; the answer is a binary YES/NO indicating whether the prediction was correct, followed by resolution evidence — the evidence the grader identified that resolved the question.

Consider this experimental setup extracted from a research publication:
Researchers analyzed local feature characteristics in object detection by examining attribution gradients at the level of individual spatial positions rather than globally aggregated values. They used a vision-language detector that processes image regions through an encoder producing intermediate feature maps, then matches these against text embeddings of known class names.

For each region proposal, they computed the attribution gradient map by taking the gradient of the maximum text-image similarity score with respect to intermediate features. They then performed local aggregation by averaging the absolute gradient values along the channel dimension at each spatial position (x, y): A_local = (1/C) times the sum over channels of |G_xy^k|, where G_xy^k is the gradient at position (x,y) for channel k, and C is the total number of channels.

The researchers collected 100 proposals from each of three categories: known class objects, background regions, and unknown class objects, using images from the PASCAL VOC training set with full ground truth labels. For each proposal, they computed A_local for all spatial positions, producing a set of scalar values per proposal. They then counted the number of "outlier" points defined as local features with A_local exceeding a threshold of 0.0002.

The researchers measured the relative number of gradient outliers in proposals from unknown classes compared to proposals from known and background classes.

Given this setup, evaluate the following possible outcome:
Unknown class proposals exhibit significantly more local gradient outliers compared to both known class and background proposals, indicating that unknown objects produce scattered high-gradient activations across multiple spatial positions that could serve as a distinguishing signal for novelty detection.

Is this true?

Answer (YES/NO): YES